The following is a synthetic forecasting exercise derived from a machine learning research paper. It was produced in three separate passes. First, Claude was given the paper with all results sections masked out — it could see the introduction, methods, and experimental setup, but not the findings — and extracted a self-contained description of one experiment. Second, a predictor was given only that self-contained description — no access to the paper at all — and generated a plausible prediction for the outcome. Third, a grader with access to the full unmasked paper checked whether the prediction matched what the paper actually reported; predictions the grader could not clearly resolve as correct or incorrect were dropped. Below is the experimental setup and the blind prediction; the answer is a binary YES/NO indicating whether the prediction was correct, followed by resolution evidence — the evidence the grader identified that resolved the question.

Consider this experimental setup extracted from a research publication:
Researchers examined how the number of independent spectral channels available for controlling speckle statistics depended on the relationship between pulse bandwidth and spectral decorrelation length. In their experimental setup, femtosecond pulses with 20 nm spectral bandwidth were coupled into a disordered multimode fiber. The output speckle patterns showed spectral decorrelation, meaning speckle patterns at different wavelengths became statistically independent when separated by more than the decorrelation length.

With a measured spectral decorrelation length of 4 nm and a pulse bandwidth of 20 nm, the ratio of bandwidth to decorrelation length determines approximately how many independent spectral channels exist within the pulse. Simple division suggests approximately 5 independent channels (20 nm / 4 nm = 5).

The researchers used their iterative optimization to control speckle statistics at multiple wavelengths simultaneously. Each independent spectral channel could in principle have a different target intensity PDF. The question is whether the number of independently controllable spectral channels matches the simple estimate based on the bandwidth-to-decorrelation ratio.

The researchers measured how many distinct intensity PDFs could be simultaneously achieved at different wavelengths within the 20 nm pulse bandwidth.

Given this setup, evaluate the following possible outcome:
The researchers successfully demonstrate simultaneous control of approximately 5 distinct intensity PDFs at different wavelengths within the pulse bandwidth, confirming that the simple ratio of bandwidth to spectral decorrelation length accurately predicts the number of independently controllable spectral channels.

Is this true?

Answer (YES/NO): NO